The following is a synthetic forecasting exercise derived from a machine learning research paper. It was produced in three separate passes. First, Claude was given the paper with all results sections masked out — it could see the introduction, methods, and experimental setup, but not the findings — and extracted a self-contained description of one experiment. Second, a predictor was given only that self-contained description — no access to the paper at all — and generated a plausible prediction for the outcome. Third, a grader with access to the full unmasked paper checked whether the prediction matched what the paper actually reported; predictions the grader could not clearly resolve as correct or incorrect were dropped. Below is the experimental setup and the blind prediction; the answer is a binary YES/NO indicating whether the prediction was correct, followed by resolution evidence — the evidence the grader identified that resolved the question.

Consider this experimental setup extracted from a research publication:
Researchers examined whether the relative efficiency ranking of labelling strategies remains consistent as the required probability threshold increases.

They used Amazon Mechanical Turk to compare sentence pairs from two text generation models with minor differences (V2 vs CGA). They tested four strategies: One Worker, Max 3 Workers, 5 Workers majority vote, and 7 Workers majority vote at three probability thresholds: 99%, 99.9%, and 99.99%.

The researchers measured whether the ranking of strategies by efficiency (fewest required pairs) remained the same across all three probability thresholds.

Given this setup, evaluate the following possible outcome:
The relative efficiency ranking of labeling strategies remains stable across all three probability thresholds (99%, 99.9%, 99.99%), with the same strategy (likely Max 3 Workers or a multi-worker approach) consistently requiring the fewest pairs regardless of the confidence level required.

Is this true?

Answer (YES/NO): NO